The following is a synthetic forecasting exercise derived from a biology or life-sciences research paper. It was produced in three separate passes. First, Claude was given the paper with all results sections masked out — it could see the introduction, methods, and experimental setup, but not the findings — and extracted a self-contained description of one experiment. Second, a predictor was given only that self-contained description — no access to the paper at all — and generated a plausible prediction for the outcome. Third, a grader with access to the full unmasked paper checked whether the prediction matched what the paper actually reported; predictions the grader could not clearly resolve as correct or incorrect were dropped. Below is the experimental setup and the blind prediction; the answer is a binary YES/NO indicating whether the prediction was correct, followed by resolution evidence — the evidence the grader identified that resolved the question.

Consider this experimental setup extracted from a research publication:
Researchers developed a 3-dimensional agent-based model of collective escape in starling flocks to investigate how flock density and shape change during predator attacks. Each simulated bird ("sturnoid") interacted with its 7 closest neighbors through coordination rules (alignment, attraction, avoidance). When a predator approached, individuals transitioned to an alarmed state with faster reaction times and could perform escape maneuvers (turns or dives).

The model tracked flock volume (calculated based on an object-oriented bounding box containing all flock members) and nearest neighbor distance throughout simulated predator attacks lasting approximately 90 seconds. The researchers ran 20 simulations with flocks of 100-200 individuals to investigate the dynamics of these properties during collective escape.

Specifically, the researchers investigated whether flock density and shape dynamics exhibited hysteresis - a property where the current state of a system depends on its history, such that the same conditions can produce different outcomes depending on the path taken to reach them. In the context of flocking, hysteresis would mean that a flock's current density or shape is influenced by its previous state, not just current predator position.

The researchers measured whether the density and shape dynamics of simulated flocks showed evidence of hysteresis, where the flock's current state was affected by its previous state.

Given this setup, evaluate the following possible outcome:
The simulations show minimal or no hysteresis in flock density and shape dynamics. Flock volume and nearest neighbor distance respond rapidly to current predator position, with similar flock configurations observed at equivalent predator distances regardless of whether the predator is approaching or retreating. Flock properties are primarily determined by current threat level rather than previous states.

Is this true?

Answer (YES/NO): NO